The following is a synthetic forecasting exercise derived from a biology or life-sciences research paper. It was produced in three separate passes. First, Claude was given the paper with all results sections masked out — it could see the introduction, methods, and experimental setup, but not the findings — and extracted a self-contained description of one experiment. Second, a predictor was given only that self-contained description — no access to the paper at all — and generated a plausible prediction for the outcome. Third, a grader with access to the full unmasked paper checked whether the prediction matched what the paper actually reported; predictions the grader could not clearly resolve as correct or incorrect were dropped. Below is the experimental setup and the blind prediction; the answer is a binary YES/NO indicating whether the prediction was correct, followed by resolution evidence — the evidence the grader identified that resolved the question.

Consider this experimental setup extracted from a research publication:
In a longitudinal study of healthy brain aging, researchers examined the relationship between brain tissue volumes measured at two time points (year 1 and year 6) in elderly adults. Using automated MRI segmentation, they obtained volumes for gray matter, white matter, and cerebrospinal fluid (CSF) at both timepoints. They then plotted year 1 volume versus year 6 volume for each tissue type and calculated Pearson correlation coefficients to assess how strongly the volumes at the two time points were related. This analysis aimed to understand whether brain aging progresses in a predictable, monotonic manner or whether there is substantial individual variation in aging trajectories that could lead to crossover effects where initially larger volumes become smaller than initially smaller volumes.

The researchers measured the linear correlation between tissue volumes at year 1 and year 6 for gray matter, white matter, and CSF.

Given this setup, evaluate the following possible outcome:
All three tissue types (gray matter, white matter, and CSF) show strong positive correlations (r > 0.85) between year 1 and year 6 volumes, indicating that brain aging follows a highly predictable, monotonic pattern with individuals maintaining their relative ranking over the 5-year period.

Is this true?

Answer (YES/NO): YES